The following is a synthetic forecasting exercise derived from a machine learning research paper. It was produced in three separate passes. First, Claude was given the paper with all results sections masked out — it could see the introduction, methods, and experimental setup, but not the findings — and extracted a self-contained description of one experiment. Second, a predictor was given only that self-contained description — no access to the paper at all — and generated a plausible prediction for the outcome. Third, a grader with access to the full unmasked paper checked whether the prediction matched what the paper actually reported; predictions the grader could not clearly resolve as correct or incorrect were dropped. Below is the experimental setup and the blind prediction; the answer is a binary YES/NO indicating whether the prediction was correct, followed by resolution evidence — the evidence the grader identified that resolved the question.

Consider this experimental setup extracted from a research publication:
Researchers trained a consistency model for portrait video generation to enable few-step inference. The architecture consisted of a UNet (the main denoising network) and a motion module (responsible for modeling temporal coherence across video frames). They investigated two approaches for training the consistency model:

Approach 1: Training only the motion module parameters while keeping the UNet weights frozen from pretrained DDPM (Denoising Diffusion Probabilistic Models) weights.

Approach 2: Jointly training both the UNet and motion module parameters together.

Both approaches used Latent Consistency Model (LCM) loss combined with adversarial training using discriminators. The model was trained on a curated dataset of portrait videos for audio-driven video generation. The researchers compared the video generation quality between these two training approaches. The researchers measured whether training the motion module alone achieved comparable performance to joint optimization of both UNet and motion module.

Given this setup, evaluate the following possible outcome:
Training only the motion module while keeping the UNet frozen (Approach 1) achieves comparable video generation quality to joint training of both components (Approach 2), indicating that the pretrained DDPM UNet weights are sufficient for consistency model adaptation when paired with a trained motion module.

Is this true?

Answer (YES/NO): NO